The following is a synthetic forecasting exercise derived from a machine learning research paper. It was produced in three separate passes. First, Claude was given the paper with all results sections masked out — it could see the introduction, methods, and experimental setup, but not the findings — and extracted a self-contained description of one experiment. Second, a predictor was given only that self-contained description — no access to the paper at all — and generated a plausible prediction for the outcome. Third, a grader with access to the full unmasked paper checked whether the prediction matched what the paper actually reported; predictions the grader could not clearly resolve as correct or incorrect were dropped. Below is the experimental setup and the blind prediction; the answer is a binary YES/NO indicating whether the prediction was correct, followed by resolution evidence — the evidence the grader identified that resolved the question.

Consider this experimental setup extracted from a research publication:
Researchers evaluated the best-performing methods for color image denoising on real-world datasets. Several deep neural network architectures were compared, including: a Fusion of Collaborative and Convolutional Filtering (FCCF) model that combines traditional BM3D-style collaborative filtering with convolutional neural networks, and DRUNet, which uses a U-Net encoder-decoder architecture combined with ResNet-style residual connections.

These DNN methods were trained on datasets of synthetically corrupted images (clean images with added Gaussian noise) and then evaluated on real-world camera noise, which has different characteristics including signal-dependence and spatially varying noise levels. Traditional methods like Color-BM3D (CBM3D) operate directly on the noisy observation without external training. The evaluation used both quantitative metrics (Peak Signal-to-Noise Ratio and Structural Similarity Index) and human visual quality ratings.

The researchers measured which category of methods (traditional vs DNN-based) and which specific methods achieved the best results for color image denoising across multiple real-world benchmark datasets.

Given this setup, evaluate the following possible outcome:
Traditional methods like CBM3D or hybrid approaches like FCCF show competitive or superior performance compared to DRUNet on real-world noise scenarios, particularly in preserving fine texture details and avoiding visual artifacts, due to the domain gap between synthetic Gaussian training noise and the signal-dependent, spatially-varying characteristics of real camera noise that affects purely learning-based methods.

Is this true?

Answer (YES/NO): NO